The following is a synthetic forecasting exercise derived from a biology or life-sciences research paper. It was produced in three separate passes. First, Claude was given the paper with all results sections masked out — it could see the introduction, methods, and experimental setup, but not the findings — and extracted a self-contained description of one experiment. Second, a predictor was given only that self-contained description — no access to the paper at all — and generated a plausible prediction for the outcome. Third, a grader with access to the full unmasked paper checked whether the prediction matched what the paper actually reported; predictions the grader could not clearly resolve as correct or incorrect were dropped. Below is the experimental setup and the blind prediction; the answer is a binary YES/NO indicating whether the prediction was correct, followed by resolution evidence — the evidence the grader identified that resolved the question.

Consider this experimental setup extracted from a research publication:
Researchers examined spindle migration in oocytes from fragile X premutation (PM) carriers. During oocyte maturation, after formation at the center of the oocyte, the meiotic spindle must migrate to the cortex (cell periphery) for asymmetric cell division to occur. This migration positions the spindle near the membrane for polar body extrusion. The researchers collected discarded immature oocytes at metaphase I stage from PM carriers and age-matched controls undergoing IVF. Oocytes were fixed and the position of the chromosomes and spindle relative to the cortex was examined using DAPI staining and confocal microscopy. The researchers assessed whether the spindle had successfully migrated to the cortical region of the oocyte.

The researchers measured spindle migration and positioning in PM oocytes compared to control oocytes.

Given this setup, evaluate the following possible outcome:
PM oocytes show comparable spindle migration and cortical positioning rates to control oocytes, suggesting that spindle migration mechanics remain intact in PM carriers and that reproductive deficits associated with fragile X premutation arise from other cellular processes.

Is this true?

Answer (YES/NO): YES